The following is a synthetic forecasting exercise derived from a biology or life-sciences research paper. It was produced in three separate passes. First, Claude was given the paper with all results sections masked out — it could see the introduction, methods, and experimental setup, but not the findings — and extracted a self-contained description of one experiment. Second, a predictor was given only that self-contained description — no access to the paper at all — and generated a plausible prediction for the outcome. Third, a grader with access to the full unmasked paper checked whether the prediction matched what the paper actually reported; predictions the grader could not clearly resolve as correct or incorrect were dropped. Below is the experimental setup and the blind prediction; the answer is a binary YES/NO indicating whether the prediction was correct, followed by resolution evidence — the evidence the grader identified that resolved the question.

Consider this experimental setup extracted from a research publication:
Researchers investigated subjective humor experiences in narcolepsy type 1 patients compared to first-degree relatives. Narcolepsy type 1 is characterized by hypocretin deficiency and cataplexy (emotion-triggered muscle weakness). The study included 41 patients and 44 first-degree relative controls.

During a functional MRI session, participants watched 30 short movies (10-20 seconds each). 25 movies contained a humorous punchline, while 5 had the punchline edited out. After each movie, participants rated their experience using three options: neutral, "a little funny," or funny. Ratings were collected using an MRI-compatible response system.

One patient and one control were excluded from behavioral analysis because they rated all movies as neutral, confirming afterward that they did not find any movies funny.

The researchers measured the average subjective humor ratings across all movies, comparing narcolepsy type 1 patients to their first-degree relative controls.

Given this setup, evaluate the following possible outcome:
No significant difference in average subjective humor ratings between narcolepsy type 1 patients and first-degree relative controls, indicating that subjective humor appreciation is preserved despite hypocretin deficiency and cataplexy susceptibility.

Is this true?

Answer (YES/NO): YES